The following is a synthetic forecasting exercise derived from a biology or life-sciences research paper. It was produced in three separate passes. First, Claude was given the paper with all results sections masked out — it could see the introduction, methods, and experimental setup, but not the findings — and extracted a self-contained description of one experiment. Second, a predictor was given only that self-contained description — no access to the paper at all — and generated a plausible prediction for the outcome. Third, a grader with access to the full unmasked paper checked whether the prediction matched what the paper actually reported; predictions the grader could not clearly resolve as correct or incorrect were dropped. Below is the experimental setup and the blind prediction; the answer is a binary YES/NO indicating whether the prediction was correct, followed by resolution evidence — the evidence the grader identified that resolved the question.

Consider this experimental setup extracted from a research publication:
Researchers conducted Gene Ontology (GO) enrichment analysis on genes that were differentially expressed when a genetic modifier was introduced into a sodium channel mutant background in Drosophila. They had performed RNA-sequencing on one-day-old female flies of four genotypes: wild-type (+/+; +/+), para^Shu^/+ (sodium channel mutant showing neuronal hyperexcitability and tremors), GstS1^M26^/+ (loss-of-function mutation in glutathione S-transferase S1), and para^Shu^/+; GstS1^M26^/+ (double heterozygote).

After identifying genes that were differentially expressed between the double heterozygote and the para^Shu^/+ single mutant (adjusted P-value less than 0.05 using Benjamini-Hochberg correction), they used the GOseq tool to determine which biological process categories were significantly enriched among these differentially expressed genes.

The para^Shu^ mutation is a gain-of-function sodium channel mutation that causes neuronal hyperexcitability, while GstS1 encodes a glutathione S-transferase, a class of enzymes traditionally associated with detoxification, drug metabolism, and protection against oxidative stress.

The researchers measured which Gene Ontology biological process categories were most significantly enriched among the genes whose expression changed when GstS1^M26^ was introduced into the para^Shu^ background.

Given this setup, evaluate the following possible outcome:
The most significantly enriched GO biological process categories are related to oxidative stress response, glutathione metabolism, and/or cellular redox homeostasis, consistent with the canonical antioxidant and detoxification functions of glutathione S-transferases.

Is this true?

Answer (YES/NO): NO